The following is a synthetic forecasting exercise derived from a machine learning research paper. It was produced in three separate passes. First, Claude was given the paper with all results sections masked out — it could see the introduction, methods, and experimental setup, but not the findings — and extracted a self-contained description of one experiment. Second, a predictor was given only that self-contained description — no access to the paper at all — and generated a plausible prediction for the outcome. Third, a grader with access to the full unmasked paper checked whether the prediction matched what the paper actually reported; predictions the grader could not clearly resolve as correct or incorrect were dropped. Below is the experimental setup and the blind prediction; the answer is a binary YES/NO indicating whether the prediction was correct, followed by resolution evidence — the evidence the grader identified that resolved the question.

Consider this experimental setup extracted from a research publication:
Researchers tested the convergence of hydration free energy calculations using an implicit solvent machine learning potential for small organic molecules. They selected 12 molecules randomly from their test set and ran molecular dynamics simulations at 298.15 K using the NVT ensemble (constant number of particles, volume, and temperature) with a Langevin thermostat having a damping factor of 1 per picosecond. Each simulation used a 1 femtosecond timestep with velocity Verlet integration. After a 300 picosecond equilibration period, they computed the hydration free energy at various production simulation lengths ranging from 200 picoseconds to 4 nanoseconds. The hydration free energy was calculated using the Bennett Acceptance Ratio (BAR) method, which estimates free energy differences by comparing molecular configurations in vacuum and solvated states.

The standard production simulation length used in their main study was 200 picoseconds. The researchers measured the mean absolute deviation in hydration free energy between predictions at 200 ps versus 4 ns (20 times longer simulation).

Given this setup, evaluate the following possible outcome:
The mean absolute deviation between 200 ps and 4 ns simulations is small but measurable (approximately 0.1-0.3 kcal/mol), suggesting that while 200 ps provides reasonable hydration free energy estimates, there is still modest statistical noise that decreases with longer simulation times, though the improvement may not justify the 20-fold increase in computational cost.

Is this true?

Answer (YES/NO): NO